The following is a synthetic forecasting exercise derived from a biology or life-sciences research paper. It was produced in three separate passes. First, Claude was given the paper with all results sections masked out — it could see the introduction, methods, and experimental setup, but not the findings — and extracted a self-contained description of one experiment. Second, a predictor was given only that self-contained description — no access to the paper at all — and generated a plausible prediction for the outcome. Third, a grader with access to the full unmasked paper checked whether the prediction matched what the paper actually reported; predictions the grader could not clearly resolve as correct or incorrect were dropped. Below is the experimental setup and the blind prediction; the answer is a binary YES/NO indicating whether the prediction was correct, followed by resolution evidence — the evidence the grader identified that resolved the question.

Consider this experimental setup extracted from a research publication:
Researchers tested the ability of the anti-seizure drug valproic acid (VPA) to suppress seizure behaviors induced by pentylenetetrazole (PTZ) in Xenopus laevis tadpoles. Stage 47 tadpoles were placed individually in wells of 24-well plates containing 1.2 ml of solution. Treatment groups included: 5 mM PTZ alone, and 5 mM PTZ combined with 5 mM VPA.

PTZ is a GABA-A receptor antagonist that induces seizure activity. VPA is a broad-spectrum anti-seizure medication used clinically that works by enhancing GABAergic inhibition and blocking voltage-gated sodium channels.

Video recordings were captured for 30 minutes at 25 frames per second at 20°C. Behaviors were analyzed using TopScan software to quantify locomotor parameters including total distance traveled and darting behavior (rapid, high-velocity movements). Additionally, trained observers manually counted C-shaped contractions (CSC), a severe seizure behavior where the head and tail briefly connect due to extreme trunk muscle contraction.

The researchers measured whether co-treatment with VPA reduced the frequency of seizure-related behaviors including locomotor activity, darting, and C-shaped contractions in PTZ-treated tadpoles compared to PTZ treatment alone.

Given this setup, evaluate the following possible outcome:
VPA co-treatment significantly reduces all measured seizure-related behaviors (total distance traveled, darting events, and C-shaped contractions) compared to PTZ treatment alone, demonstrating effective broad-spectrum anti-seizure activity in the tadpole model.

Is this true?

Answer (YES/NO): NO